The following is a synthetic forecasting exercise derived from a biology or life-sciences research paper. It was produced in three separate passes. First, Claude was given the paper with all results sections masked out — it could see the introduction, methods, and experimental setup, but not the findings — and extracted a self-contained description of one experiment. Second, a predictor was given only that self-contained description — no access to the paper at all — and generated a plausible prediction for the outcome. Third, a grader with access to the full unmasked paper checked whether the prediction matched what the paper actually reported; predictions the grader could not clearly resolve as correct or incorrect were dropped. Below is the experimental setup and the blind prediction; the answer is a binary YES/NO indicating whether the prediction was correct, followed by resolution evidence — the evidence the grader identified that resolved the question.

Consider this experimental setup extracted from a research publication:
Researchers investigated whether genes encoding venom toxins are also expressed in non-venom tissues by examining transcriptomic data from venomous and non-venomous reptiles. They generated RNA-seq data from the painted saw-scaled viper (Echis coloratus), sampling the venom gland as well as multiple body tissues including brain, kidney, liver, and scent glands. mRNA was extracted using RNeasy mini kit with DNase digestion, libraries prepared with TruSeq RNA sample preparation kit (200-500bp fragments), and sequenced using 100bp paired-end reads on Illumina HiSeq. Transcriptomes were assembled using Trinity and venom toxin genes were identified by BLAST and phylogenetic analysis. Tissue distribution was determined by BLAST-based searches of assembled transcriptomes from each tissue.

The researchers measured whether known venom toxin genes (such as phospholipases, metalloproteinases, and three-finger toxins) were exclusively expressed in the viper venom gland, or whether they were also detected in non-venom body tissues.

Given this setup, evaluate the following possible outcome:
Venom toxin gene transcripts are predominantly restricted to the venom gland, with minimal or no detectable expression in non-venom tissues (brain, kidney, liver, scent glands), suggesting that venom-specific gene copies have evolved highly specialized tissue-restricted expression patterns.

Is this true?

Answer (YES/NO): NO